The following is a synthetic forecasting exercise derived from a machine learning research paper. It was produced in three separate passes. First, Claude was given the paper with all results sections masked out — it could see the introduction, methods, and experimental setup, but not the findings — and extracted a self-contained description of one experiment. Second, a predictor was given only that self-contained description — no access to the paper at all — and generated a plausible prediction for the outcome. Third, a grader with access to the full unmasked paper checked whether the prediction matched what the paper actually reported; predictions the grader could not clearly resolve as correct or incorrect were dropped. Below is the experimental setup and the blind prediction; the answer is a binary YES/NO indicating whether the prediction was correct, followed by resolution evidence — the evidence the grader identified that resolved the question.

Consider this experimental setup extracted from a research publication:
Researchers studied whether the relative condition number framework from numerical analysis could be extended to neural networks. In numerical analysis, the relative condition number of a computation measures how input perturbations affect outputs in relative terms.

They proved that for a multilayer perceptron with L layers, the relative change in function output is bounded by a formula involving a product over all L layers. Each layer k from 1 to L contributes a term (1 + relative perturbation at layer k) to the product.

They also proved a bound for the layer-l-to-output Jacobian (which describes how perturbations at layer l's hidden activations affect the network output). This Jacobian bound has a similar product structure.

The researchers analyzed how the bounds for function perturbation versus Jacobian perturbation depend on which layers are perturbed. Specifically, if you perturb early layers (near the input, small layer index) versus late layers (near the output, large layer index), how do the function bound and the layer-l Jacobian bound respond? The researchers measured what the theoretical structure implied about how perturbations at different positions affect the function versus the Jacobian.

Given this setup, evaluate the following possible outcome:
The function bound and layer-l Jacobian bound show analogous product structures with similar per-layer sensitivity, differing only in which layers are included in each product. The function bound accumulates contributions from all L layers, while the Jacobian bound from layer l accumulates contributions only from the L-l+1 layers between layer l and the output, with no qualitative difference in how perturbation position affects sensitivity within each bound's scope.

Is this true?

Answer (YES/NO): NO